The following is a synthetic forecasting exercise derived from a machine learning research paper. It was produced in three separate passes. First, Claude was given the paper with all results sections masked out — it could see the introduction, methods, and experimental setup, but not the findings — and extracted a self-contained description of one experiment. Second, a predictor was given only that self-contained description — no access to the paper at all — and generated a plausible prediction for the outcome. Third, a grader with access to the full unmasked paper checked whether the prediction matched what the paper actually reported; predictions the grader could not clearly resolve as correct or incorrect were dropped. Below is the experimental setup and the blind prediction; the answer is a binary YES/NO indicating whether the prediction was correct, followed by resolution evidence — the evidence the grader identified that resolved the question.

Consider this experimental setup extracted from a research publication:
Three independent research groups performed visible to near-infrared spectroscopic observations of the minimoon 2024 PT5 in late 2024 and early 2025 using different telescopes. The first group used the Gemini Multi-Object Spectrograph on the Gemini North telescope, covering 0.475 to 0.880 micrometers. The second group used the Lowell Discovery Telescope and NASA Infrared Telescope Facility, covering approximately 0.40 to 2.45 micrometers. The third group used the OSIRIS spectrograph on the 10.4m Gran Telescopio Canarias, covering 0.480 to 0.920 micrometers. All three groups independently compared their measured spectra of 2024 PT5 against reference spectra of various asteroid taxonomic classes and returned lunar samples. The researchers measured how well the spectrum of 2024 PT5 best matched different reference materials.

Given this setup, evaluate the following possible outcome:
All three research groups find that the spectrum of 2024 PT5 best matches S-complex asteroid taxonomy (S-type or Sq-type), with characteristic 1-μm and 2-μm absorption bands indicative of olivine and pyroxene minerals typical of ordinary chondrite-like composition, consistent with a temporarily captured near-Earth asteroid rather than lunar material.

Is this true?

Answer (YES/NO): NO